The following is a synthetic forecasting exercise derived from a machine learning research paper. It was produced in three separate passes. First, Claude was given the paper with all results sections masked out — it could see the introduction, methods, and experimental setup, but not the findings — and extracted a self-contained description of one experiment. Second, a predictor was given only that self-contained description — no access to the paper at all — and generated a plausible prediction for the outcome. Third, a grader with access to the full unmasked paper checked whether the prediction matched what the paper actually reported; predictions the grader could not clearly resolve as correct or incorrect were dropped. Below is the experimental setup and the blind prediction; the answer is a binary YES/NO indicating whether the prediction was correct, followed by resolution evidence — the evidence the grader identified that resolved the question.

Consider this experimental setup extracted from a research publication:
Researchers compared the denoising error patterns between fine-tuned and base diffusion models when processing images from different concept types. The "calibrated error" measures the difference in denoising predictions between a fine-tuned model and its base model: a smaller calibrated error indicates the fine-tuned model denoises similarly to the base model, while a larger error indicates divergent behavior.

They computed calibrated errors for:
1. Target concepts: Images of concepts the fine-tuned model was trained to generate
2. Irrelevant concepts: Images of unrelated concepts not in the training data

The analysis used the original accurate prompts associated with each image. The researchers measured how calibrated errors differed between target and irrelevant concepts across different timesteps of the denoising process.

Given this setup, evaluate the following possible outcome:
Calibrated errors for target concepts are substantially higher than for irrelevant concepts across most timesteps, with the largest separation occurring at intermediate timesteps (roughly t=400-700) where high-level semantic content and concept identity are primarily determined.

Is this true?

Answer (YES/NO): NO